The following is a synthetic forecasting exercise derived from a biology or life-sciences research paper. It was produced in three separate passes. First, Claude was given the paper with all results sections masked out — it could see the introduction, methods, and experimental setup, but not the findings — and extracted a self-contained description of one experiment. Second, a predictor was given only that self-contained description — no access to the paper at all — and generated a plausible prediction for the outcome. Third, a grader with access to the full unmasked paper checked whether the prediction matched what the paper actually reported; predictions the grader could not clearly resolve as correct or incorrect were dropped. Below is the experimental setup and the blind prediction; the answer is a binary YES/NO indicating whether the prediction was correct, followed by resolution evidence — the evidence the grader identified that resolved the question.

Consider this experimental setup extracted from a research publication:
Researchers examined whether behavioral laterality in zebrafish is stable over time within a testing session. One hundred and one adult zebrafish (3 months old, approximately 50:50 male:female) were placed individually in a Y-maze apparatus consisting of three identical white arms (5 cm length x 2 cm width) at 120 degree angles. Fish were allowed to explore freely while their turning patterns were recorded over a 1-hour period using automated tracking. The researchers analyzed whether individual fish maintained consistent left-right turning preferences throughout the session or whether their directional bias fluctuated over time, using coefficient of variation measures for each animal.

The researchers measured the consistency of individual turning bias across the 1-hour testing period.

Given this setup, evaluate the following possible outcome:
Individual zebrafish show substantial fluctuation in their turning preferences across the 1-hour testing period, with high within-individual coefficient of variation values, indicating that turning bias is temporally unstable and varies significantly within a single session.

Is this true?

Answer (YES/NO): NO